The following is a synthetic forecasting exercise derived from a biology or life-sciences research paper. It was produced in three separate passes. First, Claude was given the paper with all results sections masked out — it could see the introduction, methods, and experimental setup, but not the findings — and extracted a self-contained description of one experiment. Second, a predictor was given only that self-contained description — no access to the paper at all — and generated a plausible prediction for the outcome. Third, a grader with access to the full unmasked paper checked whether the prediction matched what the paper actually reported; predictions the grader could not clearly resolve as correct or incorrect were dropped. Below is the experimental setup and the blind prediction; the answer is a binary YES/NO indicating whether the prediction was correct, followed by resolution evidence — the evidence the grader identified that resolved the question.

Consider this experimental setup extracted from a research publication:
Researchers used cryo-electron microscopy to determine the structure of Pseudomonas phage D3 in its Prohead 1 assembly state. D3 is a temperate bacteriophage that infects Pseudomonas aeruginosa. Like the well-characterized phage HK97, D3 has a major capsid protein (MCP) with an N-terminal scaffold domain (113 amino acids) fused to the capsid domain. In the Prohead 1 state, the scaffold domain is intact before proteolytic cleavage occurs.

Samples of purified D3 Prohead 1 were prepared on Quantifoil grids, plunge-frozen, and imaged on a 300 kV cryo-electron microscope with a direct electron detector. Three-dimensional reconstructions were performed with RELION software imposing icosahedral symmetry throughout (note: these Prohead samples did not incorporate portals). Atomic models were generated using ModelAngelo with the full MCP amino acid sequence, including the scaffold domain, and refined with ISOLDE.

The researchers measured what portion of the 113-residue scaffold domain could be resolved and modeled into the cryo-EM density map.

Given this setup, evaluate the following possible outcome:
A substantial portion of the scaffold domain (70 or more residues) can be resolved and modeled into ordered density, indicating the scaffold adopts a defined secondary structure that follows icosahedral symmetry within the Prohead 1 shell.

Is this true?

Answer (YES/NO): NO